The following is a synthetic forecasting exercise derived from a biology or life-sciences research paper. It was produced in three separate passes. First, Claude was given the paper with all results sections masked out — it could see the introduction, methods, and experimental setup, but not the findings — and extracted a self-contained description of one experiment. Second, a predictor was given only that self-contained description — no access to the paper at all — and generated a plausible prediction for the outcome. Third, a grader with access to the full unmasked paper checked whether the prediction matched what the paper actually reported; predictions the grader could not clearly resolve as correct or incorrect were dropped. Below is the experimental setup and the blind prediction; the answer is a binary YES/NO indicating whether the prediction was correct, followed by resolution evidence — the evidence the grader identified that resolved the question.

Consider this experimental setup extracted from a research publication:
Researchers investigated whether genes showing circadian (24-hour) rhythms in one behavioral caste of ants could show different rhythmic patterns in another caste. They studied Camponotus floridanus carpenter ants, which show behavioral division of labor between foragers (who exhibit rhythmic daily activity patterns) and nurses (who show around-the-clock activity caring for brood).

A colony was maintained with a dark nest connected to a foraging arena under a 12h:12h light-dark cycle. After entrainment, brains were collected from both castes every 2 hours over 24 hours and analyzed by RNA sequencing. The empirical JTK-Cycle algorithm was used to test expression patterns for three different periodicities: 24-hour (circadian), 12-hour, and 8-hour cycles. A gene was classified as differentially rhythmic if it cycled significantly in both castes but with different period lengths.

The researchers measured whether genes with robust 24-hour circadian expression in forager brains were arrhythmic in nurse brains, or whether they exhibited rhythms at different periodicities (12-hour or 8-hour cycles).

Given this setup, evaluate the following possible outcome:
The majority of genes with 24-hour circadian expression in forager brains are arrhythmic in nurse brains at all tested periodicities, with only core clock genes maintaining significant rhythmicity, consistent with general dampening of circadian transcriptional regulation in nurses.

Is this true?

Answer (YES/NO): NO